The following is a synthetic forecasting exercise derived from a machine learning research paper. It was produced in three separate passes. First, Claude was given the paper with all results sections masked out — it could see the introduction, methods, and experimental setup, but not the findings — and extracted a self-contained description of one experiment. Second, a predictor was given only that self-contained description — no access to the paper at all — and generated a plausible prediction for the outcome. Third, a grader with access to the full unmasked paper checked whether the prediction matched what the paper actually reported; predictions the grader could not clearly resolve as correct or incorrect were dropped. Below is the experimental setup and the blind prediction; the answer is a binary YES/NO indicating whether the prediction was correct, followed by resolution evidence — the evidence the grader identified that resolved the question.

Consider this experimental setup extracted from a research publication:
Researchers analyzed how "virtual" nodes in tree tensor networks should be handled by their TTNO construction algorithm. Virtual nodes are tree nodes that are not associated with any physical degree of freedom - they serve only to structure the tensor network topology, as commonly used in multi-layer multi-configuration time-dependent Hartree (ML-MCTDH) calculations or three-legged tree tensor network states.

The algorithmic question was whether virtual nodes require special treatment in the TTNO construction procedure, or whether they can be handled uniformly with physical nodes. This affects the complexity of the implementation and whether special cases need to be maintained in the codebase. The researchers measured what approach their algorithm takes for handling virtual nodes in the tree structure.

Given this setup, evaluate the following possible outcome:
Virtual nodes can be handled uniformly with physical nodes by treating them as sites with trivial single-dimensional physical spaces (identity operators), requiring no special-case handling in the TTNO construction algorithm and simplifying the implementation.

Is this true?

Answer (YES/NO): YES